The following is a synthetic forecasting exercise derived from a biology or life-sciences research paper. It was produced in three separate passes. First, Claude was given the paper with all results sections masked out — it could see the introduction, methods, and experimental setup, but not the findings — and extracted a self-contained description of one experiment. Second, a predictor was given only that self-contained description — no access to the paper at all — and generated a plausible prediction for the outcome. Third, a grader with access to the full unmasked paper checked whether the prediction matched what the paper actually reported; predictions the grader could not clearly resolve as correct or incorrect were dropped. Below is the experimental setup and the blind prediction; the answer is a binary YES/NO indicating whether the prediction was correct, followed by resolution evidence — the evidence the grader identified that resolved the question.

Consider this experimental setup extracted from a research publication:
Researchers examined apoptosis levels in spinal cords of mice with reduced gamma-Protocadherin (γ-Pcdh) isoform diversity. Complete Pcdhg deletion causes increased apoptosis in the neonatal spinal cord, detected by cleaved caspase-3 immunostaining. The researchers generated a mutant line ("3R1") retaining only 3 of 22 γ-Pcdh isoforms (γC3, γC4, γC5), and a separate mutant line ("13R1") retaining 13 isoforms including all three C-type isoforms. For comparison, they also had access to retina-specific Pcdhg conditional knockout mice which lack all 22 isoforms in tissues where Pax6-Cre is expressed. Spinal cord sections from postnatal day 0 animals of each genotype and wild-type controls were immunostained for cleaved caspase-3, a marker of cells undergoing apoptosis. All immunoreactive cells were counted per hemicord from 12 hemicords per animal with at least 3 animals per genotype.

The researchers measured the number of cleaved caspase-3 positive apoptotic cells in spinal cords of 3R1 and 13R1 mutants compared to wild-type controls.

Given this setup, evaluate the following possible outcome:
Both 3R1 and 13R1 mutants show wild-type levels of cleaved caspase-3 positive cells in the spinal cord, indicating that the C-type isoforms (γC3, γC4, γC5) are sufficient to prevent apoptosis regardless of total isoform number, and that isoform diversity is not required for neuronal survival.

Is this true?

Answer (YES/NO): NO